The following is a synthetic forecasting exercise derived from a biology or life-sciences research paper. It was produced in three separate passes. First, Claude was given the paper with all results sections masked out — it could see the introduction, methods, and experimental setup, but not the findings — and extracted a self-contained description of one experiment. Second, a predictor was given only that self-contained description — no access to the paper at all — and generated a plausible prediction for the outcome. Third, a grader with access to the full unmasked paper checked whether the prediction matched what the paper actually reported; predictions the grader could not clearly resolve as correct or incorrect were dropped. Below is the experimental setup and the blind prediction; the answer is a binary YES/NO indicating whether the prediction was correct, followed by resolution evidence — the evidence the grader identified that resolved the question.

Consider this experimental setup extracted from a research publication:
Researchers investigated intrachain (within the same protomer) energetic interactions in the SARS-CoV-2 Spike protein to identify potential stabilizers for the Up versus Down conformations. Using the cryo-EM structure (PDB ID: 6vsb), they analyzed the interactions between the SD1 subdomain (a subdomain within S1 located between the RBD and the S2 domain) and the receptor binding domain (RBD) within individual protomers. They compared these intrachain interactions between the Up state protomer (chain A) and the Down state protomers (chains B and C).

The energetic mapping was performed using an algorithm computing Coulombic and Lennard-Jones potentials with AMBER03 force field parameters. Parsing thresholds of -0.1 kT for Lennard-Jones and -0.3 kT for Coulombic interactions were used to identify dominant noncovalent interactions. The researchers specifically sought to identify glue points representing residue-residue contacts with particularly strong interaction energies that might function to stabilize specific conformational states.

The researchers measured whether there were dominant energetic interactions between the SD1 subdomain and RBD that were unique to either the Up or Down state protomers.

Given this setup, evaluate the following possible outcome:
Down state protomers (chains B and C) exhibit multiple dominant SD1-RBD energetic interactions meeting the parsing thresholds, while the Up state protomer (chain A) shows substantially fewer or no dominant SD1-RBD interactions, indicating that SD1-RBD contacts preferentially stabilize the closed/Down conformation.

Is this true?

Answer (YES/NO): NO